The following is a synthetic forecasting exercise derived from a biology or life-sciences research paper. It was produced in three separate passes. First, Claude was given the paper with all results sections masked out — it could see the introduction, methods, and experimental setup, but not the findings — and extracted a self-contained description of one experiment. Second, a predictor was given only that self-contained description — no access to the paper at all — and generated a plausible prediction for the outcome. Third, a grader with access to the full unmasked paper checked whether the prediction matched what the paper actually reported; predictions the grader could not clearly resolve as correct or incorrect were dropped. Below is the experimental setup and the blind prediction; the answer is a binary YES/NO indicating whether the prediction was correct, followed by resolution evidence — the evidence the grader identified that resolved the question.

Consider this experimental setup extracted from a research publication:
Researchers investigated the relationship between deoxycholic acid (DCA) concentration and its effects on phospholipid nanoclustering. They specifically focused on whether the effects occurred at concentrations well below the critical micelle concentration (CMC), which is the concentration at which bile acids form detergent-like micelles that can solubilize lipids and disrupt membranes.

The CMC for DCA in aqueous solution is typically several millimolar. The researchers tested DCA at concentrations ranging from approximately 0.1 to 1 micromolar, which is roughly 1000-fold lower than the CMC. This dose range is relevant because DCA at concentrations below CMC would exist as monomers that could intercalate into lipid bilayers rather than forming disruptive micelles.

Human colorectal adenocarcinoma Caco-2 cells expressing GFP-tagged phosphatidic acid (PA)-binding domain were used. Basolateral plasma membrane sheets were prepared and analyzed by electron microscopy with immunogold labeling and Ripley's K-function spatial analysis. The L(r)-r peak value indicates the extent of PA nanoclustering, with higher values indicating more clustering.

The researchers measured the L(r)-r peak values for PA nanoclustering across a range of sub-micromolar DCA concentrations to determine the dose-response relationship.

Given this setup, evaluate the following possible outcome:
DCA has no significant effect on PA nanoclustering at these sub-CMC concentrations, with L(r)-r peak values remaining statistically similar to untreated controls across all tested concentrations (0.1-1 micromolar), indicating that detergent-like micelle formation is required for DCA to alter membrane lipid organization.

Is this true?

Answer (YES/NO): NO